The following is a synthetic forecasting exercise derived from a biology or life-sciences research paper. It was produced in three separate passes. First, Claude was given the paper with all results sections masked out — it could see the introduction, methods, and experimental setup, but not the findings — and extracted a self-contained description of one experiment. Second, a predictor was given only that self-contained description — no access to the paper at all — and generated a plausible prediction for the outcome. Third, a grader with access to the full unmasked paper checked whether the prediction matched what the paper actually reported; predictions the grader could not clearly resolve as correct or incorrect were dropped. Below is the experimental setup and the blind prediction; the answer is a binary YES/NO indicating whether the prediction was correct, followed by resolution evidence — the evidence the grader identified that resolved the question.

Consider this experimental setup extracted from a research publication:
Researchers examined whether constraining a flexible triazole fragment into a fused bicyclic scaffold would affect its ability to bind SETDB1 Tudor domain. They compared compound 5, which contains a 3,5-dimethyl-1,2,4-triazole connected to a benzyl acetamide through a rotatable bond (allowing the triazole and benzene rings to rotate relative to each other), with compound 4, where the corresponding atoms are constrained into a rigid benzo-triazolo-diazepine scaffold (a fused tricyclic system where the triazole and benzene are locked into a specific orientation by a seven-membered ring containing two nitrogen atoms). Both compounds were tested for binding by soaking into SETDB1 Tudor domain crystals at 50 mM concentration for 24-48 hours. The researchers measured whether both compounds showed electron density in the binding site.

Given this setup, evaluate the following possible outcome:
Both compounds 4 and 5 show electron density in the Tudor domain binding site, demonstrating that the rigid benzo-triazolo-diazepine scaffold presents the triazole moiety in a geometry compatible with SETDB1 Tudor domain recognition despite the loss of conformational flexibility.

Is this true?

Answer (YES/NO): NO